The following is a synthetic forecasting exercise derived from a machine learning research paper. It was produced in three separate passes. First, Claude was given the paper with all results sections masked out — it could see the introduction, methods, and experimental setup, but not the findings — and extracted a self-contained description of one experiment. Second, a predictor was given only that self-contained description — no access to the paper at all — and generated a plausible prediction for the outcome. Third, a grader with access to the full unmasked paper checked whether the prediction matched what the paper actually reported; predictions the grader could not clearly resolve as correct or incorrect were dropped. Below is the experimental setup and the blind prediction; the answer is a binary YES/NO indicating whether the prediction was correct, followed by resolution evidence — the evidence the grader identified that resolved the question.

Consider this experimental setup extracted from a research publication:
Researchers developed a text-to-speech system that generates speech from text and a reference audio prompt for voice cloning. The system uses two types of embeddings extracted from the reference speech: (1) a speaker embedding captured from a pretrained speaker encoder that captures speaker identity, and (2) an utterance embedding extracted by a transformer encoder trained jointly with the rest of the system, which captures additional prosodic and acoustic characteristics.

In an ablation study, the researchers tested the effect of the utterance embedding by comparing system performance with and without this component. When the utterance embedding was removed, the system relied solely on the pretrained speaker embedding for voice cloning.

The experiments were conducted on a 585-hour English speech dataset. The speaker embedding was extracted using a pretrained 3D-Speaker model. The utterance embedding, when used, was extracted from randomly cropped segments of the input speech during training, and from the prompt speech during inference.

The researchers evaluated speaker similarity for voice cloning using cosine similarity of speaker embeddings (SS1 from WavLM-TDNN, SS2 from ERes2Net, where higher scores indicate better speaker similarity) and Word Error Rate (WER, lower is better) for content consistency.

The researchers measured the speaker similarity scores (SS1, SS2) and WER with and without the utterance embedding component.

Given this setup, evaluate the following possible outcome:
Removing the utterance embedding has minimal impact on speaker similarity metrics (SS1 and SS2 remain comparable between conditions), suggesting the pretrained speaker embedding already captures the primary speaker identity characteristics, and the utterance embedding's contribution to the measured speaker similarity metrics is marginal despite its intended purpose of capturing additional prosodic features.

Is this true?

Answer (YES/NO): NO